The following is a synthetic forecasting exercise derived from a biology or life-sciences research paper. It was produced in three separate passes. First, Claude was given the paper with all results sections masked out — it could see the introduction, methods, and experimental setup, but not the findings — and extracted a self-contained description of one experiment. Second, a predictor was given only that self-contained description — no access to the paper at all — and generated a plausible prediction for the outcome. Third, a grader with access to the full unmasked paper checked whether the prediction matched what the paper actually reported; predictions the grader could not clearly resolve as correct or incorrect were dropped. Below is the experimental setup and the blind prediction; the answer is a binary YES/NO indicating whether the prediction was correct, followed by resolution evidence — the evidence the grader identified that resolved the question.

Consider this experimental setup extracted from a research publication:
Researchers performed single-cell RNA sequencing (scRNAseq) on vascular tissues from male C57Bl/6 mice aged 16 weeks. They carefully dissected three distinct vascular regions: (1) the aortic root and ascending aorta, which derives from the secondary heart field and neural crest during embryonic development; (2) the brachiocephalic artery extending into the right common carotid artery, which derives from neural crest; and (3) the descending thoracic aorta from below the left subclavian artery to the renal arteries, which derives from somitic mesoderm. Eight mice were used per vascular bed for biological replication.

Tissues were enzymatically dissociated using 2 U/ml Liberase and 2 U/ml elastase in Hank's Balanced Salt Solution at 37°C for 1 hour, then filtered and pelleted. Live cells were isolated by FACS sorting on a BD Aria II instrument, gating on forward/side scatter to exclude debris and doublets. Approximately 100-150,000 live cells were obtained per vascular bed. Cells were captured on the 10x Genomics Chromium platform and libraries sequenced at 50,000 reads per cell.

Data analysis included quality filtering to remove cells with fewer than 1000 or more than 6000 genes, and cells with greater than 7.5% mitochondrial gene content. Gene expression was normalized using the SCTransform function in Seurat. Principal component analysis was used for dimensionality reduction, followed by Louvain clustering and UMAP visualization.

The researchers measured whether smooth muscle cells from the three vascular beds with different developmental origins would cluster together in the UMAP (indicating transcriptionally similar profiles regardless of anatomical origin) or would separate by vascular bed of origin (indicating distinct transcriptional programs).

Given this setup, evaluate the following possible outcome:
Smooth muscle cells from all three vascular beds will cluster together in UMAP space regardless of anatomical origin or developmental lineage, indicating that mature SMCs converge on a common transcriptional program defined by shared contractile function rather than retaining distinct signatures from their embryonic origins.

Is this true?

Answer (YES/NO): NO